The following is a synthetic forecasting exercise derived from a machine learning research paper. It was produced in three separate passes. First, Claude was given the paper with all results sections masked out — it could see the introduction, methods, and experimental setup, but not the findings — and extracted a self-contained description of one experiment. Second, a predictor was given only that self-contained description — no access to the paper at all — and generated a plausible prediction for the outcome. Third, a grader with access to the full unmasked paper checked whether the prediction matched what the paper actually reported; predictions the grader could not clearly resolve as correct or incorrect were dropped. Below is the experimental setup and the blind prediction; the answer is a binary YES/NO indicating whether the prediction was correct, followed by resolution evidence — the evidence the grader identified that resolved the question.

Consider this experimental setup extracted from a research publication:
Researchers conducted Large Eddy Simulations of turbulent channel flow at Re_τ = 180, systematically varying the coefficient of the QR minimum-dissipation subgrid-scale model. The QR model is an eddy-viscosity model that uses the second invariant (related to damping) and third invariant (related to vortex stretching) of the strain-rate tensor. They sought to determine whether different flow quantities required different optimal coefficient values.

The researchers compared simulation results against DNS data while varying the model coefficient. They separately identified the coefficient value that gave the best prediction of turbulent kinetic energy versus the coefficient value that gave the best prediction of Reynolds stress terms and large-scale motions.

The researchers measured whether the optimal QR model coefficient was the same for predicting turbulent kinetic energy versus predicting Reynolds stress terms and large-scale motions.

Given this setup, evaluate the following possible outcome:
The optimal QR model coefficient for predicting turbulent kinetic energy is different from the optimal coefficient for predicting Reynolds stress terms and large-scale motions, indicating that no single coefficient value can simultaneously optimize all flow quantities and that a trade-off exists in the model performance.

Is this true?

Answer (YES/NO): YES